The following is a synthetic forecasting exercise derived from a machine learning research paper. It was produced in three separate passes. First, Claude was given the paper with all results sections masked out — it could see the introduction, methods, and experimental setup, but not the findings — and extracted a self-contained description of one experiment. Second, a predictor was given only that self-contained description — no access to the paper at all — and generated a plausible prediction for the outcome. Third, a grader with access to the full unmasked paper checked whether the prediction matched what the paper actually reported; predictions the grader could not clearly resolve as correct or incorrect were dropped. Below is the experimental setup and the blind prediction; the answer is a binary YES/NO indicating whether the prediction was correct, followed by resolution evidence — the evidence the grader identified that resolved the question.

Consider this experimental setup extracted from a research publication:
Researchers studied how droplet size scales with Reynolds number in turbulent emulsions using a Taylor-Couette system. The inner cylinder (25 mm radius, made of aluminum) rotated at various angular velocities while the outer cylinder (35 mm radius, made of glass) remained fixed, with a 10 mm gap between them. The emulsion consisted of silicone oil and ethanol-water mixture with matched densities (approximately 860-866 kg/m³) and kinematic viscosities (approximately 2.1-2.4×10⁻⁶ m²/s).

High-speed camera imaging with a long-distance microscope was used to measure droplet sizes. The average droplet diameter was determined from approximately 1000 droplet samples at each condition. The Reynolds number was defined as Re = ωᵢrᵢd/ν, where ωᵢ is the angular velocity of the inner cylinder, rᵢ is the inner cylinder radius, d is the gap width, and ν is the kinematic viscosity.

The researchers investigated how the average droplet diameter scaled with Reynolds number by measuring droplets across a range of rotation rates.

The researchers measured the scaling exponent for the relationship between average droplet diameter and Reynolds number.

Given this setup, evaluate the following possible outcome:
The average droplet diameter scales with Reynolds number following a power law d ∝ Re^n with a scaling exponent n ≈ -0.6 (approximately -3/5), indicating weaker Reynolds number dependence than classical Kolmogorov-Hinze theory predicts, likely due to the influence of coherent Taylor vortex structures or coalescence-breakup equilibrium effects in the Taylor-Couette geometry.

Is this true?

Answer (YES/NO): NO